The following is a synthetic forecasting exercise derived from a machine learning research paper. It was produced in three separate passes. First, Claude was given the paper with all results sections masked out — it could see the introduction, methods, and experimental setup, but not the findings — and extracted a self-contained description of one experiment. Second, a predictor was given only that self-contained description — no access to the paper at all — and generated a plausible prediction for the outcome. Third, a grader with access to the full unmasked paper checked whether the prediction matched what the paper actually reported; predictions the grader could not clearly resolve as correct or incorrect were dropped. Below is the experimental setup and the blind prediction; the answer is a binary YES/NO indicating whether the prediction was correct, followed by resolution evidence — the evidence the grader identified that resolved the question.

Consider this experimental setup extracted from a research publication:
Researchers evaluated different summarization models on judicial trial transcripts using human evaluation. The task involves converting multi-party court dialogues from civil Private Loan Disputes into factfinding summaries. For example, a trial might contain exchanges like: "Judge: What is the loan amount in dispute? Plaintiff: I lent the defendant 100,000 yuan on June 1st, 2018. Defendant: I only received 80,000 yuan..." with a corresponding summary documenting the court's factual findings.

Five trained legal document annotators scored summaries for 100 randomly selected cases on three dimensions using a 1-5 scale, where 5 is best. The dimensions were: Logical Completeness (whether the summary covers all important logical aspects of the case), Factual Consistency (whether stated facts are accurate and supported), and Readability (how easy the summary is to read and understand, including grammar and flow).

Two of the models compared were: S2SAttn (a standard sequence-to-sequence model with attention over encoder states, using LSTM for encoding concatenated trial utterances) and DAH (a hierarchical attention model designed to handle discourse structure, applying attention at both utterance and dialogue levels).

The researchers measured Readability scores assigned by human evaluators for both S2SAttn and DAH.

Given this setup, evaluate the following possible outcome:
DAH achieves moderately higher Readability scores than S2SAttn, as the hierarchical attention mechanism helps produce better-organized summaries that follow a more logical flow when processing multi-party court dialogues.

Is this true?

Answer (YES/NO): NO